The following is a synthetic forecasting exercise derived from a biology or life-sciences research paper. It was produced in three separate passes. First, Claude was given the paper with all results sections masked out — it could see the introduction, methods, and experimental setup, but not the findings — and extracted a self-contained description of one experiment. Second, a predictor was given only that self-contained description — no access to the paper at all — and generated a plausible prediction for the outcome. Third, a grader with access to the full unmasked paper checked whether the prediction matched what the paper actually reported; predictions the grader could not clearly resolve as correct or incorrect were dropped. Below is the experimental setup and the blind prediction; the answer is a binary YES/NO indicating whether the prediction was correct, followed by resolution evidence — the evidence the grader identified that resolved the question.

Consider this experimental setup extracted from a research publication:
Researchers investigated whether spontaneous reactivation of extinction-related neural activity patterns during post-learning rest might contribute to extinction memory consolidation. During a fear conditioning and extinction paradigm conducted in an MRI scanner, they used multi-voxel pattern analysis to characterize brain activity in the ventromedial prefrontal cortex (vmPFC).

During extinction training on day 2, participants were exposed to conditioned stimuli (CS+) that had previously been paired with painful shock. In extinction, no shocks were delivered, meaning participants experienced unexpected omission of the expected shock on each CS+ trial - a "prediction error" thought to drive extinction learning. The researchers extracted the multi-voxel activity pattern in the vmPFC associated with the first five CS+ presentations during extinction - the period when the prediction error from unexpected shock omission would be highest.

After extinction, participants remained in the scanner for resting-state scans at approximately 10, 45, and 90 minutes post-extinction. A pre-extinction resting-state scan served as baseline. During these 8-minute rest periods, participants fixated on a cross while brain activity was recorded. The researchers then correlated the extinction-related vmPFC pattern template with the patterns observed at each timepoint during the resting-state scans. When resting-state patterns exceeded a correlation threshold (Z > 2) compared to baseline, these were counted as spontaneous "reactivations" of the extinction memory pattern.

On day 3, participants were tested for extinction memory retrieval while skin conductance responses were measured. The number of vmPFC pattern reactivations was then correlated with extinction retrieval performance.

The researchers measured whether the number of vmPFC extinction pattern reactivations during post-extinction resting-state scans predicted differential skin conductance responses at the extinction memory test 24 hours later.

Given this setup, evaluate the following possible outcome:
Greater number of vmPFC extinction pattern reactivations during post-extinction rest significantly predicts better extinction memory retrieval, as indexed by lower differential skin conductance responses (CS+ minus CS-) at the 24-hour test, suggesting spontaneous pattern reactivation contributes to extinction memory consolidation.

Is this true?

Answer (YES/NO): YES